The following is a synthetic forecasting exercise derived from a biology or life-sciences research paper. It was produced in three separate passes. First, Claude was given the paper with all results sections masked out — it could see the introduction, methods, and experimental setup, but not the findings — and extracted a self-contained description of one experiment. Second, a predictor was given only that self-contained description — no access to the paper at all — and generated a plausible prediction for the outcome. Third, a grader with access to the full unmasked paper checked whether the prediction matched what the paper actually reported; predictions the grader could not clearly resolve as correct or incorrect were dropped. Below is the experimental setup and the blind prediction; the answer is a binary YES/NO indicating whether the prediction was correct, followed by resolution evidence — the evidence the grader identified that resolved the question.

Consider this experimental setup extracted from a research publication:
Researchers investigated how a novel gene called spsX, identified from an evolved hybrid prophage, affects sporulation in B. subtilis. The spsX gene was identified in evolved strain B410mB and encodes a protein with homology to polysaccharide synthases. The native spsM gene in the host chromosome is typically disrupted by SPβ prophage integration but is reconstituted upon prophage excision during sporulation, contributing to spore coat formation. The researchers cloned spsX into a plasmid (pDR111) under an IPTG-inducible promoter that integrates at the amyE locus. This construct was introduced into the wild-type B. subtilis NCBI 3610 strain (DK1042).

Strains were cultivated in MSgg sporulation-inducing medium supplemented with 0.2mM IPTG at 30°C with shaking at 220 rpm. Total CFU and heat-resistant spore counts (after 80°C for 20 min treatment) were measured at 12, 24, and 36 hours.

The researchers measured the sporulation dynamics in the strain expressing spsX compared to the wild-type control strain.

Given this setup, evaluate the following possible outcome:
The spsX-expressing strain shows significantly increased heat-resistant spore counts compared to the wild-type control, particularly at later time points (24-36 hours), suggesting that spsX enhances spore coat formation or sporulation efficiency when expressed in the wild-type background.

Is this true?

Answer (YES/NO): NO